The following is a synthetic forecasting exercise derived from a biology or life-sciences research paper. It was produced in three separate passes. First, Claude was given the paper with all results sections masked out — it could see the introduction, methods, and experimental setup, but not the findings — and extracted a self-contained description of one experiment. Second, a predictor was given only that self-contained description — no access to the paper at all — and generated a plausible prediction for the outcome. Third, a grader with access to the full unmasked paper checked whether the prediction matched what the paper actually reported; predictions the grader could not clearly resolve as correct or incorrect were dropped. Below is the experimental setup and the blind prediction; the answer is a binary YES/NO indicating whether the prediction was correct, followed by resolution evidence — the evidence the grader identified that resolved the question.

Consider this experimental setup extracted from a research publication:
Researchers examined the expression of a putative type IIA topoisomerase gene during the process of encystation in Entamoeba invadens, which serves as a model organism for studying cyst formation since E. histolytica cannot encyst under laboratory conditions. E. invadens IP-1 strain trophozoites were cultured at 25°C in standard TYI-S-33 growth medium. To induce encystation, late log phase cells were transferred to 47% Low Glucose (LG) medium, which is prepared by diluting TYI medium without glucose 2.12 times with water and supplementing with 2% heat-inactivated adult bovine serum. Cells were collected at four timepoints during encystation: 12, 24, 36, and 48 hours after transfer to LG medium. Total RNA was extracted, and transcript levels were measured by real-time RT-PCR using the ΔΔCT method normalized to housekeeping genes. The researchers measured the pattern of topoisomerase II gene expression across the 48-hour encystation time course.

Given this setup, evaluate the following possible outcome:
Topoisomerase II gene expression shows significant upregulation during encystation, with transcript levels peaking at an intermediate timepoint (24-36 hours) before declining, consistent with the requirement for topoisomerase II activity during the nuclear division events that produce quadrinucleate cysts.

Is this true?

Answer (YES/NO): NO